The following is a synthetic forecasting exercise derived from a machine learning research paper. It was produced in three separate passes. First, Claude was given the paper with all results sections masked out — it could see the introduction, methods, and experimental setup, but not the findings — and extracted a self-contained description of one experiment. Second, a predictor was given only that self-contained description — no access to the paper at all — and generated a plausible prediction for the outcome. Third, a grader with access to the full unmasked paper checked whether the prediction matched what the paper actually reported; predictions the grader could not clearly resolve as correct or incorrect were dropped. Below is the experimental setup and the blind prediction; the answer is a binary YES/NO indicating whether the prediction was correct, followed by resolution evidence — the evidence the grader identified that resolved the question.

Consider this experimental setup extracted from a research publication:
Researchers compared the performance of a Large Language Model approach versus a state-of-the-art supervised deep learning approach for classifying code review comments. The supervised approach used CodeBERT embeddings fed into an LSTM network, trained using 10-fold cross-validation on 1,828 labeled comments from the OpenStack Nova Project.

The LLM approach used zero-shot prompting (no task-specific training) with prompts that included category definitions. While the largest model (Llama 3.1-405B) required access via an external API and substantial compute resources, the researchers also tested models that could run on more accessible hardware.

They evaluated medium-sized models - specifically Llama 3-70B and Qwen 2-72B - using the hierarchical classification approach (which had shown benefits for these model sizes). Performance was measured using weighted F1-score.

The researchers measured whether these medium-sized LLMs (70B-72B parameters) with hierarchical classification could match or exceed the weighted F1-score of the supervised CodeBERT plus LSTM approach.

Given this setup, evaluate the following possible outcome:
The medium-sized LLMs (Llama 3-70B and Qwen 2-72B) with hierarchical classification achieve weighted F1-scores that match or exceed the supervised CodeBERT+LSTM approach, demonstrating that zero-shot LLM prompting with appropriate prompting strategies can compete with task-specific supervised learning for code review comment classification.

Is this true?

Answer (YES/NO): NO